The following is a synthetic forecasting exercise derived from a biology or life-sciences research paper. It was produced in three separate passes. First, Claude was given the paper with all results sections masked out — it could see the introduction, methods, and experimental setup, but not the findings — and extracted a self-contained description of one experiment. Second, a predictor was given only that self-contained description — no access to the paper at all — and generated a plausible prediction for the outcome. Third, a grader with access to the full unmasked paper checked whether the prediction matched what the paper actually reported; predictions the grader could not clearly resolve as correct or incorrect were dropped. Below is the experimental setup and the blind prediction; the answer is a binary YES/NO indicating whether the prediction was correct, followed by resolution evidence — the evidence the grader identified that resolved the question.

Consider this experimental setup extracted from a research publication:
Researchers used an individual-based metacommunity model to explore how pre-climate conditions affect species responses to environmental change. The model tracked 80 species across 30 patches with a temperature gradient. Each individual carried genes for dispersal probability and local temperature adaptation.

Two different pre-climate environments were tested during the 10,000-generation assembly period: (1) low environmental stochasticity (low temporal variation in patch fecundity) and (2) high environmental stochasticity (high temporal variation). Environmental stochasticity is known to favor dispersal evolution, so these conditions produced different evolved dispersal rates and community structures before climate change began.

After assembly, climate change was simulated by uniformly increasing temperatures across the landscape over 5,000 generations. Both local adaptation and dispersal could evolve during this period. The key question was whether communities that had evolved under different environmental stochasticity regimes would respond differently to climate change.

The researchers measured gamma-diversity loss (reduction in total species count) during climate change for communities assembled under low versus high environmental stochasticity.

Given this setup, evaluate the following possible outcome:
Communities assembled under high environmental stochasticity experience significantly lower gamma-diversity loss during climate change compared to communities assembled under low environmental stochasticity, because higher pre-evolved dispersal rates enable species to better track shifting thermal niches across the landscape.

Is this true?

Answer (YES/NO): YES